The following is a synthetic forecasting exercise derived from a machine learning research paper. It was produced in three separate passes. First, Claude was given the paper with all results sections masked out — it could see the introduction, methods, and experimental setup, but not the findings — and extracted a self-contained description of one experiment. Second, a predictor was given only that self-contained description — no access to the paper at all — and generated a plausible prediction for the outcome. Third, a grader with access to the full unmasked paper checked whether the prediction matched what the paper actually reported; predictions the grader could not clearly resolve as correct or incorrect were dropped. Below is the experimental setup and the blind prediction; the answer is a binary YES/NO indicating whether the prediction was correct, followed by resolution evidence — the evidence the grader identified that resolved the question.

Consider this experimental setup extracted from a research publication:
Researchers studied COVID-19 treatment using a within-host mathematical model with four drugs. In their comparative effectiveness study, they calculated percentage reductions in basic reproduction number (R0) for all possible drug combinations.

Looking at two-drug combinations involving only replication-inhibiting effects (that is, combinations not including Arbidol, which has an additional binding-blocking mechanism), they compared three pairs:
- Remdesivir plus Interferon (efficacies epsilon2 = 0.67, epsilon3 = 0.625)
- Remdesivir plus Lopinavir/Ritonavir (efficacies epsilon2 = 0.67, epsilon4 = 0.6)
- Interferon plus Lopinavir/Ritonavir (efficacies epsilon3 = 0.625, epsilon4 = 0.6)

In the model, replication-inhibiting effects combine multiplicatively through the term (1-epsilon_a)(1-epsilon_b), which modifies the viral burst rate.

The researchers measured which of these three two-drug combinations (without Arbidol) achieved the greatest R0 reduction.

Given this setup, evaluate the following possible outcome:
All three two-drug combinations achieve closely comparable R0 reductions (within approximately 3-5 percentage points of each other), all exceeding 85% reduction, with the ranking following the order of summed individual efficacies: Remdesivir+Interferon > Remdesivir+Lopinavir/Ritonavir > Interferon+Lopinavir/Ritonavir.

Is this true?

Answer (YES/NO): NO